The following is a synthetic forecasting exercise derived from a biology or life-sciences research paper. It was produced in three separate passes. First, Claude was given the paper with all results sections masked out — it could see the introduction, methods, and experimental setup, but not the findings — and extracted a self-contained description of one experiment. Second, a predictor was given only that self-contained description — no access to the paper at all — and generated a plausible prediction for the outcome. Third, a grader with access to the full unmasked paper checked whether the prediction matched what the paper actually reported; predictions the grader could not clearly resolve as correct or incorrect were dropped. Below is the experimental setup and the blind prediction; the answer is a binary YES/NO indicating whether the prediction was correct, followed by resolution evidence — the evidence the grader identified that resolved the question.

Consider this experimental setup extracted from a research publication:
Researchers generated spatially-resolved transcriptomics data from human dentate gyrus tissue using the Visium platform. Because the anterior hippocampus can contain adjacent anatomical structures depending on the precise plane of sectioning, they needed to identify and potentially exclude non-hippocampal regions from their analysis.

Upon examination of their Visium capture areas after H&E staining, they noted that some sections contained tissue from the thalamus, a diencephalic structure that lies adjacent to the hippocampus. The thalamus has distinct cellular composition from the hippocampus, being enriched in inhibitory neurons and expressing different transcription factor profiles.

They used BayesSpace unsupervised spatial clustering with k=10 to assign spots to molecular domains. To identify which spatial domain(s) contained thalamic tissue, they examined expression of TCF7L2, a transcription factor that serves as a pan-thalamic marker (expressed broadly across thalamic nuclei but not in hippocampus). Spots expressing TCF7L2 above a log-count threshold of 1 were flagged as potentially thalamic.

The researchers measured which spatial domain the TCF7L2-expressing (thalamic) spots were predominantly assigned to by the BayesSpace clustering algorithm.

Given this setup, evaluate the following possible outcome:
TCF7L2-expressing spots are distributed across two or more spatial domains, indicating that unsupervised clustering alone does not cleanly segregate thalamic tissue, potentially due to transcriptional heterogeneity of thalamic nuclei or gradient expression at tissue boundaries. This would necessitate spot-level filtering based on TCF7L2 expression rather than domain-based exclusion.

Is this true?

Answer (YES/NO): NO